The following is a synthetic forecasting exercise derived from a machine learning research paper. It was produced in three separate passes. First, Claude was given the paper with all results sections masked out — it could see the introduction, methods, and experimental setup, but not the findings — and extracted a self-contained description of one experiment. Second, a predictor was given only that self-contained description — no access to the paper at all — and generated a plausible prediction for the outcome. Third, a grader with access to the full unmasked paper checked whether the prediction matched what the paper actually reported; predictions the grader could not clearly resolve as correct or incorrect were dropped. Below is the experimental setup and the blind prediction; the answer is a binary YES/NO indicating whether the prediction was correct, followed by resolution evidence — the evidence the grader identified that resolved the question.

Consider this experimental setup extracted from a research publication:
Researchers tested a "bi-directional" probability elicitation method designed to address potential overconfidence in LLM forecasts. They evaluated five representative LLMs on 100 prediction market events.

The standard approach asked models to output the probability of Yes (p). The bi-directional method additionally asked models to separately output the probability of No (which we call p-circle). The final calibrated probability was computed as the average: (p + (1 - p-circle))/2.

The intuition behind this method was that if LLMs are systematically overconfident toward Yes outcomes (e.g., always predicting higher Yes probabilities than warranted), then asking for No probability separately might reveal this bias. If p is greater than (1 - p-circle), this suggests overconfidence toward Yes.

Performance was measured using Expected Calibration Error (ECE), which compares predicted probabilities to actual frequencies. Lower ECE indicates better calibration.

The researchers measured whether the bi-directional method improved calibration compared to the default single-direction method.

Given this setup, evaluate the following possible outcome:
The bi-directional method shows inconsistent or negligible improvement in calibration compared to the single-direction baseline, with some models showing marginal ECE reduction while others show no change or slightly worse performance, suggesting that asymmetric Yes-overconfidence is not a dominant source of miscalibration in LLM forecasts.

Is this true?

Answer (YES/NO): NO